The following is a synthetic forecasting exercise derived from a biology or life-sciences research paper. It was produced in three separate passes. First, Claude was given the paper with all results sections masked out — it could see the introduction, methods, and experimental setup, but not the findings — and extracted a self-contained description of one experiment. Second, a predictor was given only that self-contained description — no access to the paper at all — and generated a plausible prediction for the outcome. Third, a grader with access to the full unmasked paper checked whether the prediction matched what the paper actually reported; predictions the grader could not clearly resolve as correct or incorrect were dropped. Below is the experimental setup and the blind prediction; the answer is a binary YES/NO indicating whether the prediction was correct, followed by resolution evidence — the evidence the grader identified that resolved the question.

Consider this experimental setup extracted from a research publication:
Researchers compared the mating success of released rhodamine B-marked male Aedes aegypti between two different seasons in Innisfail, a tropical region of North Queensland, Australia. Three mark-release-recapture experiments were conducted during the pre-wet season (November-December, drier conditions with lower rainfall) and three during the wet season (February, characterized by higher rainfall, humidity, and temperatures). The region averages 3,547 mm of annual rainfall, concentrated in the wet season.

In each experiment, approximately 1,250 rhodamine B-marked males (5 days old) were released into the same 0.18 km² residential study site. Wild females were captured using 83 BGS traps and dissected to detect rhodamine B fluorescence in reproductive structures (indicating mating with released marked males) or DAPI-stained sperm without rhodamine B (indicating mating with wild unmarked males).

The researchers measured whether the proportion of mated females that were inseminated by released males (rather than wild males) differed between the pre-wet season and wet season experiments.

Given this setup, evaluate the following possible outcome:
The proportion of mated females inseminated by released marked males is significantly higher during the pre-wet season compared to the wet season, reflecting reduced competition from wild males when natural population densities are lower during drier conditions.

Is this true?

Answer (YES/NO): YES